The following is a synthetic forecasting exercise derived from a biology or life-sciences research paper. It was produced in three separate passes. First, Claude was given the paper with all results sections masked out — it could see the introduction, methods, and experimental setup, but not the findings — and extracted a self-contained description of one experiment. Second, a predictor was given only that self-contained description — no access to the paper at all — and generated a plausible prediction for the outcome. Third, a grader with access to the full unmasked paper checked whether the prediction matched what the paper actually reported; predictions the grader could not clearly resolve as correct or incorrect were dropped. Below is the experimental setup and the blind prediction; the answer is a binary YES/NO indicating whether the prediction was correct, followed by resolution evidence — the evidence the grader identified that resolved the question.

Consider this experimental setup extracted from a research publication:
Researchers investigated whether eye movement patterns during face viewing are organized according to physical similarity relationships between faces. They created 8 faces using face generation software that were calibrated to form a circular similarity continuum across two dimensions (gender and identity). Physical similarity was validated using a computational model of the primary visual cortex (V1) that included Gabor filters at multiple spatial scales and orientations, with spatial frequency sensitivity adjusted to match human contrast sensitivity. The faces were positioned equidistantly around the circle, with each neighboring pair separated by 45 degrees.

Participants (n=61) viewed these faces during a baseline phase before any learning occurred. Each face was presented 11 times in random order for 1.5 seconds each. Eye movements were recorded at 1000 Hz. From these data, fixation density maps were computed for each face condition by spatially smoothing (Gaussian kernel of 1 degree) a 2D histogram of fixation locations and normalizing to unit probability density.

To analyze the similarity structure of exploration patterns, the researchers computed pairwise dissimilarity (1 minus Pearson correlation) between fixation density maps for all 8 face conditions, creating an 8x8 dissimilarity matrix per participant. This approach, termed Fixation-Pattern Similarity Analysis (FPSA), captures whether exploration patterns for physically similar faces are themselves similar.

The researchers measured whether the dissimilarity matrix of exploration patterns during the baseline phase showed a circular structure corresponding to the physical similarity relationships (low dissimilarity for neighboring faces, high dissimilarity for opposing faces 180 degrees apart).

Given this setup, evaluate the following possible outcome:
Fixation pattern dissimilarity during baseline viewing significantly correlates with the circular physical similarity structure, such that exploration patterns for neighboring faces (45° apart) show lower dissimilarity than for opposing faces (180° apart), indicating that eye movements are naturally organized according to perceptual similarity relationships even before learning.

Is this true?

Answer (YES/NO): YES